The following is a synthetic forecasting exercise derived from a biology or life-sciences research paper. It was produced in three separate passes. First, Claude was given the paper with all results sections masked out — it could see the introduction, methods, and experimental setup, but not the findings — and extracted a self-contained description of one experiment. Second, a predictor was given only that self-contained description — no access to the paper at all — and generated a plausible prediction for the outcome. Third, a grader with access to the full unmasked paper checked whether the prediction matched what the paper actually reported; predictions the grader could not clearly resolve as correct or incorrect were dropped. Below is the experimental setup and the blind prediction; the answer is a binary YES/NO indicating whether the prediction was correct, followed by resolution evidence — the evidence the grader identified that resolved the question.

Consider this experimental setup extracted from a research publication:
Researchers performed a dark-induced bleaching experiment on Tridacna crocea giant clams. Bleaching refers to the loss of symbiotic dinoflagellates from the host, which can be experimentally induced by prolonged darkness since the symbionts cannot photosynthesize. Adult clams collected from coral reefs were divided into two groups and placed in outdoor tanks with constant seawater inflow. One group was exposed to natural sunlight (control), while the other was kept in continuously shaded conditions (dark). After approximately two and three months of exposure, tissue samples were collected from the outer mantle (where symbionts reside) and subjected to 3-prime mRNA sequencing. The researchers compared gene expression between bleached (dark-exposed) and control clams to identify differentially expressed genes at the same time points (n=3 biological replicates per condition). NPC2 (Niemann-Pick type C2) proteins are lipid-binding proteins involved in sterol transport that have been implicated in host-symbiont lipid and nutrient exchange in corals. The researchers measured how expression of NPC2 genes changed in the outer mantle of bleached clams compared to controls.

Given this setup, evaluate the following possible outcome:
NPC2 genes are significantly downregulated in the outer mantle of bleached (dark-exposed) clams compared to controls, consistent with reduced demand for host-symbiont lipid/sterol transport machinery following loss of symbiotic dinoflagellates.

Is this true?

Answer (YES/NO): YES